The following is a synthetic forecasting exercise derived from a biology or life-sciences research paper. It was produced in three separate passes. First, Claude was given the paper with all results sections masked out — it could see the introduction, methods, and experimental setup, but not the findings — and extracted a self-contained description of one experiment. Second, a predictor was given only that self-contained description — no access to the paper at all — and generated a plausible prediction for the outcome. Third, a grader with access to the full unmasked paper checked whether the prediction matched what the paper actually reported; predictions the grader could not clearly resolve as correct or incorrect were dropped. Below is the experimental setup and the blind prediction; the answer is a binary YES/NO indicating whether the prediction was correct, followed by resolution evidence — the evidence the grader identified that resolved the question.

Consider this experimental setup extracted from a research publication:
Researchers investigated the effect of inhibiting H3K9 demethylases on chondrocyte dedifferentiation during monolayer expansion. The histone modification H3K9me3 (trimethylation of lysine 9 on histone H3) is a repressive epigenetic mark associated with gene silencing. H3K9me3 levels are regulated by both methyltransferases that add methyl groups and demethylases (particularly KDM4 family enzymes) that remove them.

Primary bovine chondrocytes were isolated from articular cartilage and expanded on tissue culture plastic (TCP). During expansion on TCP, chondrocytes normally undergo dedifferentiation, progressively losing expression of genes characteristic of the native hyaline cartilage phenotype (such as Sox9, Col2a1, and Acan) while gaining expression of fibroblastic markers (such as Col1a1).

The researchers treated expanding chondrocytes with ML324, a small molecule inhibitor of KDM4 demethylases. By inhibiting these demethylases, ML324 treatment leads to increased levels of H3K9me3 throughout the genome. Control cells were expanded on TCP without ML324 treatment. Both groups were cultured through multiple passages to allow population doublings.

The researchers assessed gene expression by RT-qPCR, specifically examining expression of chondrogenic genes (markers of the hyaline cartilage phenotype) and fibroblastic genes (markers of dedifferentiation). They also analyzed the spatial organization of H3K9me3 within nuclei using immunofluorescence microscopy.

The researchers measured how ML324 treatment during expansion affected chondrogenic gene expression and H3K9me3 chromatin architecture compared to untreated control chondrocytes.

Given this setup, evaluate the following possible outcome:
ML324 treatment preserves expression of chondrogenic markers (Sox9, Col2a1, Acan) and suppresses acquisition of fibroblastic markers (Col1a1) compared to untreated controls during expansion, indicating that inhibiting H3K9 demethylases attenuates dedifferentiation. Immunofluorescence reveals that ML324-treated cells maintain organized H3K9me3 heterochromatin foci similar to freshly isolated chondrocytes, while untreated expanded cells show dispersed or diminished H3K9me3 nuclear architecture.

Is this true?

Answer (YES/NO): YES